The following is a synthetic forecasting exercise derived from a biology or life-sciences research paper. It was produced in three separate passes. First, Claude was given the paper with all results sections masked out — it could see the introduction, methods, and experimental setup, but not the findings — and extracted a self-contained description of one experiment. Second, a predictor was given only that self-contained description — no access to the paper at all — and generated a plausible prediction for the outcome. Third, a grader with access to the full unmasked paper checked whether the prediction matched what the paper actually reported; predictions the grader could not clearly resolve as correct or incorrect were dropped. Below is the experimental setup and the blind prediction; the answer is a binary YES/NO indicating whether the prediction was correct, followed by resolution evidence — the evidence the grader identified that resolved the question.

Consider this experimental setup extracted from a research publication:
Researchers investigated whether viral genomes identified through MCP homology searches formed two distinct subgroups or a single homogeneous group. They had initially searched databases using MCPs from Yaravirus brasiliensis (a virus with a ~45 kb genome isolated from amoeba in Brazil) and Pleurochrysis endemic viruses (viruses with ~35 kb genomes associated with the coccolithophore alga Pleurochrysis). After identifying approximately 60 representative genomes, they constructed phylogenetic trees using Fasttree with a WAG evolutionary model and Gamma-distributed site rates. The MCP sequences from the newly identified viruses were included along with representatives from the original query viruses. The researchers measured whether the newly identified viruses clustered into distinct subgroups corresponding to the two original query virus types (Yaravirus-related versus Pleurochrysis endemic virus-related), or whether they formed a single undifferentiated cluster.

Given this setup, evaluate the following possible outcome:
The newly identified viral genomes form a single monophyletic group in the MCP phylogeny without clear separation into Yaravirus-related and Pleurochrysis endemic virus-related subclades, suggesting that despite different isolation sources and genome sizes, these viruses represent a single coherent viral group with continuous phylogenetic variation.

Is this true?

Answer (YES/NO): NO